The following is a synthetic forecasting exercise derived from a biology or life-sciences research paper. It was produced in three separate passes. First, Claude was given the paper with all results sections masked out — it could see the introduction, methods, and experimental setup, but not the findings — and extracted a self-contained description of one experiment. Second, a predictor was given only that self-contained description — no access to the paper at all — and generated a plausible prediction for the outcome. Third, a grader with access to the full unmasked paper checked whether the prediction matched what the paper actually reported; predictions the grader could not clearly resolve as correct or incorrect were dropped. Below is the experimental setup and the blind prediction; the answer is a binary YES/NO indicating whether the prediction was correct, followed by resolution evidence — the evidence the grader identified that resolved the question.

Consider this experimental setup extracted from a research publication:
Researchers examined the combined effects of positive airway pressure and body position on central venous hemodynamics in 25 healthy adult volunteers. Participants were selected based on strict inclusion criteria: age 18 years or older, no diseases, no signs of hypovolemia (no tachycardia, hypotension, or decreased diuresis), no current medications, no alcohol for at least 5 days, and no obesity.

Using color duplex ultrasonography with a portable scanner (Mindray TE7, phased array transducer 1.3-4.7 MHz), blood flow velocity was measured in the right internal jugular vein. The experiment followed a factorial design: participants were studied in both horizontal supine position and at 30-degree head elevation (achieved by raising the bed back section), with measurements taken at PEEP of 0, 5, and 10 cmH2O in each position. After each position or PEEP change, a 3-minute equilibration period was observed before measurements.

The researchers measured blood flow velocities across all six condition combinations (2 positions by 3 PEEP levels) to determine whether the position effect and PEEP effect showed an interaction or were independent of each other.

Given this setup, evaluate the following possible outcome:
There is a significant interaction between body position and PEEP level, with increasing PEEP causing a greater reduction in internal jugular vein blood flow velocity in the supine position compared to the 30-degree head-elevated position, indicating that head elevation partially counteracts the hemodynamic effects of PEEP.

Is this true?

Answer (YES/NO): NO